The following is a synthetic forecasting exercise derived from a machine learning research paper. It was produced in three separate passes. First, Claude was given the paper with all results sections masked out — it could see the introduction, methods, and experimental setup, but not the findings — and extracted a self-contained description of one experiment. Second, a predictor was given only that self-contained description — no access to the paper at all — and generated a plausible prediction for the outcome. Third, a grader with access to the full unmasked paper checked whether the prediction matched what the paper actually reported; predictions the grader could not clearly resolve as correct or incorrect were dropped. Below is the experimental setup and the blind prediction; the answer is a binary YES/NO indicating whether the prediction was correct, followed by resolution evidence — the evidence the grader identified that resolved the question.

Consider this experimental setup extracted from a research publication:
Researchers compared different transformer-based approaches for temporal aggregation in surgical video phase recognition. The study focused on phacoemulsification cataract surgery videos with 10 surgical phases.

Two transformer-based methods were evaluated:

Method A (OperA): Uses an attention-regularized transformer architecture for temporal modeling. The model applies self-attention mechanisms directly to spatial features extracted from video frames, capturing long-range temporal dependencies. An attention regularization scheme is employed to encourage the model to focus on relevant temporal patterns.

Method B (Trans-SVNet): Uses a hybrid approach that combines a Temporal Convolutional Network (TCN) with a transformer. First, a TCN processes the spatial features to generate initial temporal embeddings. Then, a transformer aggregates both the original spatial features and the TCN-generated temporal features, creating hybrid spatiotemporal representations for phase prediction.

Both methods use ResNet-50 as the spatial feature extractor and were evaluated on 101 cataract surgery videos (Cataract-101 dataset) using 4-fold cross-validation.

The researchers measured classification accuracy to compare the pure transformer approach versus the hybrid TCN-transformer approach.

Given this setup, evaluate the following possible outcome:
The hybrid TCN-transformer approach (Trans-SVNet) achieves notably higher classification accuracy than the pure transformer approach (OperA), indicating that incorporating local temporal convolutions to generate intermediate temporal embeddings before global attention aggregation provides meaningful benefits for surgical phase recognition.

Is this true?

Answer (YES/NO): YES